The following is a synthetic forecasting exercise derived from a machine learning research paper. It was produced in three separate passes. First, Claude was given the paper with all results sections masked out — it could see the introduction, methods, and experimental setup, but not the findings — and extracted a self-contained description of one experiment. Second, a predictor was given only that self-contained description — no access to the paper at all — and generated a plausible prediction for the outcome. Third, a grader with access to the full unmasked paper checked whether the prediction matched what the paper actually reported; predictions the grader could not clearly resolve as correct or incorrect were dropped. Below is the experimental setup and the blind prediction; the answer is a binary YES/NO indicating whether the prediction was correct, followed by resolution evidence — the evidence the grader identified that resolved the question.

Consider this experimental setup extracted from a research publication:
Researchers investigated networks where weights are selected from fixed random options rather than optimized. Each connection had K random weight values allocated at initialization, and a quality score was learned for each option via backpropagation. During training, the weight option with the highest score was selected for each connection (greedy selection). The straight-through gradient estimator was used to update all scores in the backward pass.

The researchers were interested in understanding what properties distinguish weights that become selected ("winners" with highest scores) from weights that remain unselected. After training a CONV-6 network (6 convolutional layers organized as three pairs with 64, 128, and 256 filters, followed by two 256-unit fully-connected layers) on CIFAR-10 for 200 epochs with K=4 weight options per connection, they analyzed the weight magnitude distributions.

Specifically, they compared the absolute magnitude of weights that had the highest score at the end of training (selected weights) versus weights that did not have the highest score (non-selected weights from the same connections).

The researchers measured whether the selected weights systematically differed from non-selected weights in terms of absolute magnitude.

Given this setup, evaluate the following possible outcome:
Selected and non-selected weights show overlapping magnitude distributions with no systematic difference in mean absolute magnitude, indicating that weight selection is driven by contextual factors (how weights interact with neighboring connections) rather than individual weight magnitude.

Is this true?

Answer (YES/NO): NO